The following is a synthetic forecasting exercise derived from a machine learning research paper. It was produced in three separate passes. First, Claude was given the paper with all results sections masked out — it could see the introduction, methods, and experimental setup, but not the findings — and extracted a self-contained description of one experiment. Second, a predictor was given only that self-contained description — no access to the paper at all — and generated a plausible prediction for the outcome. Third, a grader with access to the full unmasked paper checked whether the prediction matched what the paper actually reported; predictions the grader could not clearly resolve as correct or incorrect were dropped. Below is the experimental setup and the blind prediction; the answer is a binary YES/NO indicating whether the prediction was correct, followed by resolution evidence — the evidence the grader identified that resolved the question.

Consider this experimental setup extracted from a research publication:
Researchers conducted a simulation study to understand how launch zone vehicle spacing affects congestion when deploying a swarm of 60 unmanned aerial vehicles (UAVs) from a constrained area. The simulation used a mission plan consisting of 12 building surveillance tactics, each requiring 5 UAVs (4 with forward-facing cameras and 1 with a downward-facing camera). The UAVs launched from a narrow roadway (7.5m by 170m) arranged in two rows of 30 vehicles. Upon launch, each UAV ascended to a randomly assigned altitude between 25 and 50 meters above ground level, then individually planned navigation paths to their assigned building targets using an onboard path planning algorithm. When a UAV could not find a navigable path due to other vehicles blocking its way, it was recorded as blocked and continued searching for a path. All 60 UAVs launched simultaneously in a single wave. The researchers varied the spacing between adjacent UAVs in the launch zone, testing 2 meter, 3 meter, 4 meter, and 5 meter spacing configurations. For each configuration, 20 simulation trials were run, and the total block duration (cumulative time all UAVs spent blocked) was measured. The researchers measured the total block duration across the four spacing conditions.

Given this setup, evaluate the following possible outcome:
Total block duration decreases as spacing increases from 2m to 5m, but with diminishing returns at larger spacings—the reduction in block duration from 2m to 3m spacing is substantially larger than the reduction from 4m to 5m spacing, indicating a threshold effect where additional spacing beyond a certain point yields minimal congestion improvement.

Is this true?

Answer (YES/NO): NO